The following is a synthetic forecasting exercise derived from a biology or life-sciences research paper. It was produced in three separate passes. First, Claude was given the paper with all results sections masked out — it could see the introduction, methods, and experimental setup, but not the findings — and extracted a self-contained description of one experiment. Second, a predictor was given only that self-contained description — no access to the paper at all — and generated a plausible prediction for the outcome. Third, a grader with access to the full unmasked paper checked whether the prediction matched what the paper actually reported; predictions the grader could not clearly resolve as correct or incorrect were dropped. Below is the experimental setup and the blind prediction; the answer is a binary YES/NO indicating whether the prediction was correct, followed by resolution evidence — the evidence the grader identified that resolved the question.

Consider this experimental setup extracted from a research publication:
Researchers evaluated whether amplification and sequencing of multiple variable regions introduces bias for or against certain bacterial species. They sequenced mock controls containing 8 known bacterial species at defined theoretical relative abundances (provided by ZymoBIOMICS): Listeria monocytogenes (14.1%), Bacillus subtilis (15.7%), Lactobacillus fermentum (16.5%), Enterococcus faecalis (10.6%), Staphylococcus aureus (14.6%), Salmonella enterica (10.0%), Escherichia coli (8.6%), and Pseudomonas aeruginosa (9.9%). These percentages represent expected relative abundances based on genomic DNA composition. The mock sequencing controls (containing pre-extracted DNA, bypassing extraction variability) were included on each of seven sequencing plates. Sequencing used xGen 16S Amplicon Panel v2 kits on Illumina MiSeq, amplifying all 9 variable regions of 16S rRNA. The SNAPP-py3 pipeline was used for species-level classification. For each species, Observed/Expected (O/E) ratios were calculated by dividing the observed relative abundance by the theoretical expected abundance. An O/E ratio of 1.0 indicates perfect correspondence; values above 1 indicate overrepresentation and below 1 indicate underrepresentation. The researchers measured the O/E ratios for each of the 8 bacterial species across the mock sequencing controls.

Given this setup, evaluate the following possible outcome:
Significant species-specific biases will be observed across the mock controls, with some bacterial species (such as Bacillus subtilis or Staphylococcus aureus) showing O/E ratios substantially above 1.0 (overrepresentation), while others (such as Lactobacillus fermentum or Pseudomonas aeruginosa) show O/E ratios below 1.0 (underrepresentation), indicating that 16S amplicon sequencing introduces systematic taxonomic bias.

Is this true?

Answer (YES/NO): NO